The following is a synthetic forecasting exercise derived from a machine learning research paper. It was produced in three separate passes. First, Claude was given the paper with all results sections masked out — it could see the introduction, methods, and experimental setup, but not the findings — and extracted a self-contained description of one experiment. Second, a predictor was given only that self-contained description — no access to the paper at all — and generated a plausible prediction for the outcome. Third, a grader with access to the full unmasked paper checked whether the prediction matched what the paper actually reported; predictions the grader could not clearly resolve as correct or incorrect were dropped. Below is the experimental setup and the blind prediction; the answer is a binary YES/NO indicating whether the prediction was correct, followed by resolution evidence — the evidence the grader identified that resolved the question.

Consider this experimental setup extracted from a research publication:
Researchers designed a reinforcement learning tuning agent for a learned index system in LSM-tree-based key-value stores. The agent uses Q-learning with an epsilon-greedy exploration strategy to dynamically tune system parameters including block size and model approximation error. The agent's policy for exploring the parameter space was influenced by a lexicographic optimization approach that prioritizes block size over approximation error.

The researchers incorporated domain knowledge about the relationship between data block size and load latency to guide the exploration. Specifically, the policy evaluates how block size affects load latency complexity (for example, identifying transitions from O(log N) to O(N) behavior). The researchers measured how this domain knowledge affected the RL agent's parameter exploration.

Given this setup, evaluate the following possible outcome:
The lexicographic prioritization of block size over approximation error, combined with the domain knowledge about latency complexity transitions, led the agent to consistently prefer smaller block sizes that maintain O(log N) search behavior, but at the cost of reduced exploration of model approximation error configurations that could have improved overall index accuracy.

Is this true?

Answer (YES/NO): NO